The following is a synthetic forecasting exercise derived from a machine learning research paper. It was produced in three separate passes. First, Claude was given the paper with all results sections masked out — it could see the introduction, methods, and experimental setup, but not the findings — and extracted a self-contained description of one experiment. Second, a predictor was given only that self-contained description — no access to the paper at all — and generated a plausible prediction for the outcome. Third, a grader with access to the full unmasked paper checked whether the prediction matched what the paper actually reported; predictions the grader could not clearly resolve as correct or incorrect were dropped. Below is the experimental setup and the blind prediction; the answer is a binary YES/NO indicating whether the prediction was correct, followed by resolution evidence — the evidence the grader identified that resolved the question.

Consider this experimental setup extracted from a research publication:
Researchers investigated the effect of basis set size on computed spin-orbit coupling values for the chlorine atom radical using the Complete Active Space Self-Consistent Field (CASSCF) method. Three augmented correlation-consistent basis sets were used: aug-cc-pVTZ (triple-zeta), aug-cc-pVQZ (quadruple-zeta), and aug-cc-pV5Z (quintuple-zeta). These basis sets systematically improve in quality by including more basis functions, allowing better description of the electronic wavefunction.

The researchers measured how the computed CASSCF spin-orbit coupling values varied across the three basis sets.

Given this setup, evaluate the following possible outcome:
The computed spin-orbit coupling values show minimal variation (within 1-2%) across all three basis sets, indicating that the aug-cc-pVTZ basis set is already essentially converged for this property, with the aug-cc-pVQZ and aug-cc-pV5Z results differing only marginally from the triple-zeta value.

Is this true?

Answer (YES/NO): YES